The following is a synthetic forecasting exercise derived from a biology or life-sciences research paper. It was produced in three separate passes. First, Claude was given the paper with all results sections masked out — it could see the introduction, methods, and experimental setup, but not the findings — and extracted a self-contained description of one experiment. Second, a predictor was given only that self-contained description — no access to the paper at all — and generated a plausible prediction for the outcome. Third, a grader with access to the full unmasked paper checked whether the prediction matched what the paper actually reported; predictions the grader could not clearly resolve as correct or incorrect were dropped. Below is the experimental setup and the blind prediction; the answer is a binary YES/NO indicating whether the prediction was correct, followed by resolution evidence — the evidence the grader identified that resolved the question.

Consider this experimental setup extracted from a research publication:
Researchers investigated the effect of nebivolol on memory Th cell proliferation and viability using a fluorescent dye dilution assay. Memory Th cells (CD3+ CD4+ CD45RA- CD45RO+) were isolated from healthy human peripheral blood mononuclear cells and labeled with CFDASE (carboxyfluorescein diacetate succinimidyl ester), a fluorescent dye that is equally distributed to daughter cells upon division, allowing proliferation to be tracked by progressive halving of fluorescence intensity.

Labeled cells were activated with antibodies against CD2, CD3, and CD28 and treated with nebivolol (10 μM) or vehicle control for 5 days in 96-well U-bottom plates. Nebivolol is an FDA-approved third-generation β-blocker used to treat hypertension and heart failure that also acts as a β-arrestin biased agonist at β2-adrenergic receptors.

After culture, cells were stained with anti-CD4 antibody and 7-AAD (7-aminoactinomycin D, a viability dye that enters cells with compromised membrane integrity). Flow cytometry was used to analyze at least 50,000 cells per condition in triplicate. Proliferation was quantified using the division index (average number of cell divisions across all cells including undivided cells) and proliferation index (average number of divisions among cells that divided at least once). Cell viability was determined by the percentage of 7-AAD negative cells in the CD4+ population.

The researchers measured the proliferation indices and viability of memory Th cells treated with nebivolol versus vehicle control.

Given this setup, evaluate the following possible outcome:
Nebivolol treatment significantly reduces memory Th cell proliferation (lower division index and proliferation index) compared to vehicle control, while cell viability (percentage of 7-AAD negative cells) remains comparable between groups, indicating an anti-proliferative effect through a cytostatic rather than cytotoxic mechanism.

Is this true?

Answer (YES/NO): NO